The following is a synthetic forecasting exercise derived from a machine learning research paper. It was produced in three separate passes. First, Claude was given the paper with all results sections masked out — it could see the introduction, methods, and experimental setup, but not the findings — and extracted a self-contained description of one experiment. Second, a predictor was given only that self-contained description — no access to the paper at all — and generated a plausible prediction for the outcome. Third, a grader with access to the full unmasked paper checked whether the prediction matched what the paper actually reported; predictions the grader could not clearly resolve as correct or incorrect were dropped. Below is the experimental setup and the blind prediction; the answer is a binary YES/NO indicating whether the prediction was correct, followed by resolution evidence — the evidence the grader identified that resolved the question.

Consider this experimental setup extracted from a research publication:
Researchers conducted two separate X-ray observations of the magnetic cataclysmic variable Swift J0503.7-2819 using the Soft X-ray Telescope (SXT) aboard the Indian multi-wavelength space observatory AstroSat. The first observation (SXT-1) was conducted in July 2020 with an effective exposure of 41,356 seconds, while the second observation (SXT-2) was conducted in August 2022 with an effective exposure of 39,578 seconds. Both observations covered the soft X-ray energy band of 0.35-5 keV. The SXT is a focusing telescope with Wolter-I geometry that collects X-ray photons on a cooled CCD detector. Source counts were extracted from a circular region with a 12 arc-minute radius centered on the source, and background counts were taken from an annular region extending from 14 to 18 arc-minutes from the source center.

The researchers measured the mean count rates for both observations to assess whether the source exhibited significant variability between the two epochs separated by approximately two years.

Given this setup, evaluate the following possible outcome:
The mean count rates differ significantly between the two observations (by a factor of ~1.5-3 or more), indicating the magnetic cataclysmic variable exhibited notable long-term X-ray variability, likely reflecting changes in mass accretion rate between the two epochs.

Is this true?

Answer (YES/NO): NO